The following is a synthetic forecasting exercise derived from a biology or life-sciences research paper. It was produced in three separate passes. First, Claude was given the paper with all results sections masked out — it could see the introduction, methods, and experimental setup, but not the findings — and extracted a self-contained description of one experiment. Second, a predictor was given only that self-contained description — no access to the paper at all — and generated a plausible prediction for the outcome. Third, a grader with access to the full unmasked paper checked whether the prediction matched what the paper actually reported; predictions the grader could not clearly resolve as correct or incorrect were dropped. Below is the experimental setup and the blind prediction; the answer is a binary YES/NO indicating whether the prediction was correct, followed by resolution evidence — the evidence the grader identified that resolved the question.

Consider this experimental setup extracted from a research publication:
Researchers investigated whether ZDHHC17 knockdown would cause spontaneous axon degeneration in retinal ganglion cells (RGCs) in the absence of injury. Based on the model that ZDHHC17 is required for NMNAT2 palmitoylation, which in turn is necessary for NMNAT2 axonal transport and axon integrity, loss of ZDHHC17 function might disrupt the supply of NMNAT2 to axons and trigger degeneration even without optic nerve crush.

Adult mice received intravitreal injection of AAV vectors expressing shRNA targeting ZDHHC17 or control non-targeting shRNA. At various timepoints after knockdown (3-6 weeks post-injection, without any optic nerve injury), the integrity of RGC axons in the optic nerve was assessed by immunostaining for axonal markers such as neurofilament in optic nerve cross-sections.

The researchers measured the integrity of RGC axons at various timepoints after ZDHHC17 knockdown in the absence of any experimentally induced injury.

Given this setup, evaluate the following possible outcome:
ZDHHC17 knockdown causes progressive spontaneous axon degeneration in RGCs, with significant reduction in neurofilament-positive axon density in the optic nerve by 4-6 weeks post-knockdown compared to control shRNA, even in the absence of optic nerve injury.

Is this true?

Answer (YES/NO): NO